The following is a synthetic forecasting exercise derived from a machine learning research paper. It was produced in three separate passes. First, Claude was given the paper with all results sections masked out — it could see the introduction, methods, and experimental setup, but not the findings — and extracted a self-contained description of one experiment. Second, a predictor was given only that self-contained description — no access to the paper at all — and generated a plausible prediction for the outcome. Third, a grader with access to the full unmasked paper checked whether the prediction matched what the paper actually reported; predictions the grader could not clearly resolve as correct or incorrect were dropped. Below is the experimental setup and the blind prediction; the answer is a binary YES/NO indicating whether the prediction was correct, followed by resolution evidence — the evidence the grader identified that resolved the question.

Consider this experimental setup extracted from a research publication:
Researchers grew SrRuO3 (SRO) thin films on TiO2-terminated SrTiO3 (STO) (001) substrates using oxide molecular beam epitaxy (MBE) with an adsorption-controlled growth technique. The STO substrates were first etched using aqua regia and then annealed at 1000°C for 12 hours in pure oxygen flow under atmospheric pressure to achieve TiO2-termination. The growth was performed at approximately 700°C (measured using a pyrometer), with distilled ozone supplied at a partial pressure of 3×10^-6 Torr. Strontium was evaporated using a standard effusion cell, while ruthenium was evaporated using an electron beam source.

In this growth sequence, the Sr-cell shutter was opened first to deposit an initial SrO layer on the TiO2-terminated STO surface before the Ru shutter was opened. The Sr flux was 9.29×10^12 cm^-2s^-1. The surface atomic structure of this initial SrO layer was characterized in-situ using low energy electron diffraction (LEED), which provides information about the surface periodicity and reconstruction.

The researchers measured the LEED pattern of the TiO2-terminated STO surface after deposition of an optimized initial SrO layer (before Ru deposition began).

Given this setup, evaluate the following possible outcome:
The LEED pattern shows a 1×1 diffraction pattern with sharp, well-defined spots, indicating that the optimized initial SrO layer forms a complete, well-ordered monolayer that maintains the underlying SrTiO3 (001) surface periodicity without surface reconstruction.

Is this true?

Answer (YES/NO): NO